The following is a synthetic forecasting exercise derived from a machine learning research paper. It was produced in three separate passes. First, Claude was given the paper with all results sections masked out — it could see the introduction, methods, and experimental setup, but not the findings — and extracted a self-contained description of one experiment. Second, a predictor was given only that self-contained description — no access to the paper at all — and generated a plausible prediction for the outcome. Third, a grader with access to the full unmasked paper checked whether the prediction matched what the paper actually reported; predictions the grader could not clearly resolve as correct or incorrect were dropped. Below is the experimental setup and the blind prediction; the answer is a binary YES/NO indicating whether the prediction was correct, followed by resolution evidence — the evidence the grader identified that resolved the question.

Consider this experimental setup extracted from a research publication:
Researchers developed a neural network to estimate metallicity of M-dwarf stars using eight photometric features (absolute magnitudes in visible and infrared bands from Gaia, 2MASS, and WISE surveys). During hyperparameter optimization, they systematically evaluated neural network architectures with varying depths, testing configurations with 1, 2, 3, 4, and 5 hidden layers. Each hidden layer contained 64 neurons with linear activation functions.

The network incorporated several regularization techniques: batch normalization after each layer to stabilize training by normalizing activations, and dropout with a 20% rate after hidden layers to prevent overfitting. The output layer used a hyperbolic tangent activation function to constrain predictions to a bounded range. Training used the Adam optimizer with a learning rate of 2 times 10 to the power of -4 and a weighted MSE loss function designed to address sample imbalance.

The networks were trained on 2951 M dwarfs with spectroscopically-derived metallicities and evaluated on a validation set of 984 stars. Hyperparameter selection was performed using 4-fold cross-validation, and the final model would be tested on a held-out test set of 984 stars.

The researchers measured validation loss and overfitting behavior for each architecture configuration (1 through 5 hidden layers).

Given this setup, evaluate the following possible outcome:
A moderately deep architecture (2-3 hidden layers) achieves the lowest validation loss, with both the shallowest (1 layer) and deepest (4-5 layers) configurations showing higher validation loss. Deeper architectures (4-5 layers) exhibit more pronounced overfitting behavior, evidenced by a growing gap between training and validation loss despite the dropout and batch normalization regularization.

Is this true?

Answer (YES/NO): NO